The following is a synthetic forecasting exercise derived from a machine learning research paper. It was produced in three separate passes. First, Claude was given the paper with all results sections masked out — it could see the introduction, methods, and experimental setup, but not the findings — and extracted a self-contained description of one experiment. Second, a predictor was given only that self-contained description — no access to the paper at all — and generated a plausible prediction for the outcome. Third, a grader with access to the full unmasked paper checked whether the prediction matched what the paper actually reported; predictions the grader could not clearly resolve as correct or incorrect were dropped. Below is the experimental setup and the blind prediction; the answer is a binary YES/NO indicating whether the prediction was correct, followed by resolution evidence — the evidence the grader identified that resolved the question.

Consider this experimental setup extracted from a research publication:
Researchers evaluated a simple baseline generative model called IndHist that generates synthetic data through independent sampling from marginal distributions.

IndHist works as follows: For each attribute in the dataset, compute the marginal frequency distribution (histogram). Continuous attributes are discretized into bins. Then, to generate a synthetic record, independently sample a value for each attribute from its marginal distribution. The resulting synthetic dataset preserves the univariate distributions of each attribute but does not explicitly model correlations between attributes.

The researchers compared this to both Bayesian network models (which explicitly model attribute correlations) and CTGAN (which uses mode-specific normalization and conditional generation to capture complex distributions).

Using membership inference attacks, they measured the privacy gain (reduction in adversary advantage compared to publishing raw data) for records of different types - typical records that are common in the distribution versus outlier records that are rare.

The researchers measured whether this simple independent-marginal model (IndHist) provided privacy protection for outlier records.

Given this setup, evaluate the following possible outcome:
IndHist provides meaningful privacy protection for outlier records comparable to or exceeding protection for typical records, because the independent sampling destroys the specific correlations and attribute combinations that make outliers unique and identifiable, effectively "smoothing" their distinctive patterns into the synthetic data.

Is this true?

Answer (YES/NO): NO